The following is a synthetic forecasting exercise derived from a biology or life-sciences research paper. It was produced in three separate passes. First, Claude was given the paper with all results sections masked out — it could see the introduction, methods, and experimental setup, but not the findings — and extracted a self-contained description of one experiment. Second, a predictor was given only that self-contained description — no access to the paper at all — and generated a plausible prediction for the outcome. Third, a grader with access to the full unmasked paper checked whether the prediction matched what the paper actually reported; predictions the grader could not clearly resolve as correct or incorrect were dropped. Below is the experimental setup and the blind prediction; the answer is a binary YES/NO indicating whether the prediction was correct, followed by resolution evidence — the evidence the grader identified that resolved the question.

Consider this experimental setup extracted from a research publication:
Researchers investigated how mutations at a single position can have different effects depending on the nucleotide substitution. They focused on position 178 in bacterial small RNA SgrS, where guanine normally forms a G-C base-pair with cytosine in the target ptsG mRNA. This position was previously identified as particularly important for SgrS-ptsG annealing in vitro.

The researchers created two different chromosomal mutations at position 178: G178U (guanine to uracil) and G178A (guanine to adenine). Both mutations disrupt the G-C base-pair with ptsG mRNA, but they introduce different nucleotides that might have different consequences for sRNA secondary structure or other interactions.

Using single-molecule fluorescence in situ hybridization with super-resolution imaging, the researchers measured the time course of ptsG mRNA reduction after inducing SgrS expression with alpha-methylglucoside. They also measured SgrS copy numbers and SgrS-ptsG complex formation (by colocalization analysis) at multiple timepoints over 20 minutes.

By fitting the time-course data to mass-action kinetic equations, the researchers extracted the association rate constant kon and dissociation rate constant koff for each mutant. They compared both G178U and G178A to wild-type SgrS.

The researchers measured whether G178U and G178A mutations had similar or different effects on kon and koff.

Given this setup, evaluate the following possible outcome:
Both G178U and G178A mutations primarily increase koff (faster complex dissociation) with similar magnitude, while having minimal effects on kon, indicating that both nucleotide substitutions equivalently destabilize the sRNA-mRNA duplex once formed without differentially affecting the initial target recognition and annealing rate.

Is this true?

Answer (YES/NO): NO